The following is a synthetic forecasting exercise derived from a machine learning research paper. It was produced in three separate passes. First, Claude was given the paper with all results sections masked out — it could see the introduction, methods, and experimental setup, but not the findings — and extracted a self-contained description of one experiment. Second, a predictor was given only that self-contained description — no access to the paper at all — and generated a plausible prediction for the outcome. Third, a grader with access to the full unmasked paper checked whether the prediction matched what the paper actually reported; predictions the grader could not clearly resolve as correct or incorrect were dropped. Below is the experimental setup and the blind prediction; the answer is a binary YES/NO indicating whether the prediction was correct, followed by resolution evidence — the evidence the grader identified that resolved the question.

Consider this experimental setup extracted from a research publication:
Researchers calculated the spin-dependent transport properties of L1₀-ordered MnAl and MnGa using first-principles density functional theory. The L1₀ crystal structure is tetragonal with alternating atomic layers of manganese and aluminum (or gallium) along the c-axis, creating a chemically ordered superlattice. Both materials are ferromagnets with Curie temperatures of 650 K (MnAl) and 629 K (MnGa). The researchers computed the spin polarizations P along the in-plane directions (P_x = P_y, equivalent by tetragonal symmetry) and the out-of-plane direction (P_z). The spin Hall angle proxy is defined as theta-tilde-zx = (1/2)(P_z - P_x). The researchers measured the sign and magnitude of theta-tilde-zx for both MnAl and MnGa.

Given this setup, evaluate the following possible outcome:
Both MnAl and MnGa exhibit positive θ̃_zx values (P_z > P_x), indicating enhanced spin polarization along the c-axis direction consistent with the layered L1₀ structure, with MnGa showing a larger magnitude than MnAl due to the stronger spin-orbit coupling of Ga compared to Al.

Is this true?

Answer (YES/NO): NO